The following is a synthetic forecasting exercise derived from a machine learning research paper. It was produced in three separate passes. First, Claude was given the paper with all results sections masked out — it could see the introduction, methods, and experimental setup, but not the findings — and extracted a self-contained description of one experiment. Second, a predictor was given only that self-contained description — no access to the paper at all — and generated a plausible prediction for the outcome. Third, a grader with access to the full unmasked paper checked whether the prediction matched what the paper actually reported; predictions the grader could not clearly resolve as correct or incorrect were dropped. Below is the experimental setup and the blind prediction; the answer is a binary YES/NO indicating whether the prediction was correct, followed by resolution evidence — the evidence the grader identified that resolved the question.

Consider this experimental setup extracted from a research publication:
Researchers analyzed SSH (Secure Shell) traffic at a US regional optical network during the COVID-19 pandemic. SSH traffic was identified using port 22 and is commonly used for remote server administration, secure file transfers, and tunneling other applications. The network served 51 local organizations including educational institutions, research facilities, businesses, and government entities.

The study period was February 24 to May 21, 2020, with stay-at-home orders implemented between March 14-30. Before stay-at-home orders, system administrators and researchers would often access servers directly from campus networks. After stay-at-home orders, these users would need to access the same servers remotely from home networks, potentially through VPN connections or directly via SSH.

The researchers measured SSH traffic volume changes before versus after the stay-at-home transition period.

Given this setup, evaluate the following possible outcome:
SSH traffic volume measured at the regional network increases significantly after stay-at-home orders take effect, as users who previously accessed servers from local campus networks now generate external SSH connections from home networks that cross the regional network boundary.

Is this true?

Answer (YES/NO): NO